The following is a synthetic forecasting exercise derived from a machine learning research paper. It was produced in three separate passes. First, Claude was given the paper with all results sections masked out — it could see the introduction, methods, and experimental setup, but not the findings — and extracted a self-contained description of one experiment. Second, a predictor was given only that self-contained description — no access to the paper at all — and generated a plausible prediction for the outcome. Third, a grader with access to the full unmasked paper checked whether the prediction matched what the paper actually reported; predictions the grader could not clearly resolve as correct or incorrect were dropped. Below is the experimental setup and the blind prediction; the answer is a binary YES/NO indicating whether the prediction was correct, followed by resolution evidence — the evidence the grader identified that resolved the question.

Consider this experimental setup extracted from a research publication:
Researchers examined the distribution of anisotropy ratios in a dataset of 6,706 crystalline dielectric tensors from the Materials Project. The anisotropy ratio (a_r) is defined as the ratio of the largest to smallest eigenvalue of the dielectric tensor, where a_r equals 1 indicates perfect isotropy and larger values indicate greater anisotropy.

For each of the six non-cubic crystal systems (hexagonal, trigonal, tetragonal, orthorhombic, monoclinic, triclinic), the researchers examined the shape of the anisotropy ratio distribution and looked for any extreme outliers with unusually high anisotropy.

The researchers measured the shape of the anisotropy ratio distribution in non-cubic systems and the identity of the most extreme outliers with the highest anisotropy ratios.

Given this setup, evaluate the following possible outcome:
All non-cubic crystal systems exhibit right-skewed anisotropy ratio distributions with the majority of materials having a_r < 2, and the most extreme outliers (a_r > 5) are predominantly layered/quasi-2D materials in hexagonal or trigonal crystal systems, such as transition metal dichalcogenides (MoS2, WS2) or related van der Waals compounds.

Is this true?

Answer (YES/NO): NO